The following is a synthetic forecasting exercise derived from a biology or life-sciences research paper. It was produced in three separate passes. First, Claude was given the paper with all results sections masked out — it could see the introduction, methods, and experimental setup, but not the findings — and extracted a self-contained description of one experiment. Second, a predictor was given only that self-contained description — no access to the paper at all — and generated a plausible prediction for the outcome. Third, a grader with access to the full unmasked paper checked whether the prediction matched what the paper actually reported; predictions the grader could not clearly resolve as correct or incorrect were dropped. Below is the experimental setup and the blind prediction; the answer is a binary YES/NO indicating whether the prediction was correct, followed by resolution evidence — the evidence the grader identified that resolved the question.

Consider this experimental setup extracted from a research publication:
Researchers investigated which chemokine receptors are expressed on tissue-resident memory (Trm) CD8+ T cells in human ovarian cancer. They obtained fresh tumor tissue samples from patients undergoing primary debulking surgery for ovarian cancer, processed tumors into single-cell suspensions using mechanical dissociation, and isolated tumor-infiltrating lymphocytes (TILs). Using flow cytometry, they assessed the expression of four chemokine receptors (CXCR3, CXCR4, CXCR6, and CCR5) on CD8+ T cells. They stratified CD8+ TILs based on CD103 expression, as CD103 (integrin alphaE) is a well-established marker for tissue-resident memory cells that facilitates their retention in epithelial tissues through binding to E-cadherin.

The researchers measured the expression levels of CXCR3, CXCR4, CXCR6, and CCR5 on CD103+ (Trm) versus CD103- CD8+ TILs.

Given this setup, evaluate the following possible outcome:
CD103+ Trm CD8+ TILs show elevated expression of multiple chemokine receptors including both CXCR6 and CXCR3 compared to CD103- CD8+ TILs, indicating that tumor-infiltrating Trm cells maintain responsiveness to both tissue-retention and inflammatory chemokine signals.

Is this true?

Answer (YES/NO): NO